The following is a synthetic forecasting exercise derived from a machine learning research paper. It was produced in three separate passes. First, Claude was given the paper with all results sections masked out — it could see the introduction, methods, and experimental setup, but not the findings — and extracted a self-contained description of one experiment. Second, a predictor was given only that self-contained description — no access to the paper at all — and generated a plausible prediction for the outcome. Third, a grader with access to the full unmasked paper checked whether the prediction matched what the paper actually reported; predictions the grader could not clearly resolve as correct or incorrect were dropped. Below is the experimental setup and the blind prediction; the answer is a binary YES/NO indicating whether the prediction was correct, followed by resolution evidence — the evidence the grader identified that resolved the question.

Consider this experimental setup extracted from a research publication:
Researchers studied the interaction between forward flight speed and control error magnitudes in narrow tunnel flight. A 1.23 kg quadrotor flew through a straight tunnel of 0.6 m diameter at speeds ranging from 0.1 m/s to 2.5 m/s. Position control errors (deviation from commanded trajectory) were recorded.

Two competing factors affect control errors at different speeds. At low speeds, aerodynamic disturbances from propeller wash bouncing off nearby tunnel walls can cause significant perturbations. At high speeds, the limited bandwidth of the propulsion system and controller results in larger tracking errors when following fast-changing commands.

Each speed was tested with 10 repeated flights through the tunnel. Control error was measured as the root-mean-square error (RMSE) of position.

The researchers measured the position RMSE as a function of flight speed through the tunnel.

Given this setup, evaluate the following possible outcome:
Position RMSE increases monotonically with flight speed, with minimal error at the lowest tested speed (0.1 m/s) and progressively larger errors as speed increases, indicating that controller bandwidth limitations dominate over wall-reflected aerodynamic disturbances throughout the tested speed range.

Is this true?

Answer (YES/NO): NO